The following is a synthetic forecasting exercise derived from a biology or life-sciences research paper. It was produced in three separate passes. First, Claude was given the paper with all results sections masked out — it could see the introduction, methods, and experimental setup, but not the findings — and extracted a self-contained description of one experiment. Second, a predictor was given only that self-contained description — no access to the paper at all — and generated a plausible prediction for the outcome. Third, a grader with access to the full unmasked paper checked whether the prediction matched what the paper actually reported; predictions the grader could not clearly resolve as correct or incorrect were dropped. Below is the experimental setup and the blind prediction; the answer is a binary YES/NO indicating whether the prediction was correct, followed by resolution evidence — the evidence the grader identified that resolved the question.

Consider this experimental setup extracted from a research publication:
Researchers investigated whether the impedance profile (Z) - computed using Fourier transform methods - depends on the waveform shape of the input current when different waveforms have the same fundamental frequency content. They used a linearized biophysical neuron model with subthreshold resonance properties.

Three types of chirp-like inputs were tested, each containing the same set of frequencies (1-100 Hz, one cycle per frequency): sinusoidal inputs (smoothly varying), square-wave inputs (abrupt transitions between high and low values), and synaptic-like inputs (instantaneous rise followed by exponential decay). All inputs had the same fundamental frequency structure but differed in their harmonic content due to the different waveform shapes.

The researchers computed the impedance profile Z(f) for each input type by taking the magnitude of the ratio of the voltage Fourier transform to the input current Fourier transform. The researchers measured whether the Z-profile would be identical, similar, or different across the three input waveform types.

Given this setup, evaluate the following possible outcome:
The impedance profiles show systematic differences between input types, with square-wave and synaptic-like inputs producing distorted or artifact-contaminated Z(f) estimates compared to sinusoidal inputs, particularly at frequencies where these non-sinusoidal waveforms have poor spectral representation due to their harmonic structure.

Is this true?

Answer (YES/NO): NO